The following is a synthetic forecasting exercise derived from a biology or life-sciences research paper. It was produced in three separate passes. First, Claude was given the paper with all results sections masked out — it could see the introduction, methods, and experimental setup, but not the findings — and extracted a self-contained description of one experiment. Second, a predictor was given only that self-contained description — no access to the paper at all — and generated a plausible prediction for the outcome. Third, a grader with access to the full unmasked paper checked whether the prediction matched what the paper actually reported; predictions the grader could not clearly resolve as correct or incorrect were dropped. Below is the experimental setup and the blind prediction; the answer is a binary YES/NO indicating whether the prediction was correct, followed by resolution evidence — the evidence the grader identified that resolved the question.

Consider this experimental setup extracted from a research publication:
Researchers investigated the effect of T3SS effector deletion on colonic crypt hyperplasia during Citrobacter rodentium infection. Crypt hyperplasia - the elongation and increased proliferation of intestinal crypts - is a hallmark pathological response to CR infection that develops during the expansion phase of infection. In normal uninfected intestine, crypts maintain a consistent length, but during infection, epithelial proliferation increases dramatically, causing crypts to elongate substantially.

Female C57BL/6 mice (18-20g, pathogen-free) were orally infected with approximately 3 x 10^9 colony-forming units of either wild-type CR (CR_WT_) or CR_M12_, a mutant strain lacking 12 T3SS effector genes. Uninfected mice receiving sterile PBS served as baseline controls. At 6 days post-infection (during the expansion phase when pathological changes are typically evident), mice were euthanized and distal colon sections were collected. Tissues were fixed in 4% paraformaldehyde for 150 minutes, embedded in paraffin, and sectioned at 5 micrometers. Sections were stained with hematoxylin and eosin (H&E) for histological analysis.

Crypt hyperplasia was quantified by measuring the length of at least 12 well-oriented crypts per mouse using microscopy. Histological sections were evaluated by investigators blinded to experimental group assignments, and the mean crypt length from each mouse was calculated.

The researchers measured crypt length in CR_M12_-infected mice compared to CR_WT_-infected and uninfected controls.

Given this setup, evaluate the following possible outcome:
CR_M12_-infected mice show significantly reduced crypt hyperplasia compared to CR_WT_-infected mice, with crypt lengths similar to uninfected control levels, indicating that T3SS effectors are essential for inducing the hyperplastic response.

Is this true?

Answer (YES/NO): YES